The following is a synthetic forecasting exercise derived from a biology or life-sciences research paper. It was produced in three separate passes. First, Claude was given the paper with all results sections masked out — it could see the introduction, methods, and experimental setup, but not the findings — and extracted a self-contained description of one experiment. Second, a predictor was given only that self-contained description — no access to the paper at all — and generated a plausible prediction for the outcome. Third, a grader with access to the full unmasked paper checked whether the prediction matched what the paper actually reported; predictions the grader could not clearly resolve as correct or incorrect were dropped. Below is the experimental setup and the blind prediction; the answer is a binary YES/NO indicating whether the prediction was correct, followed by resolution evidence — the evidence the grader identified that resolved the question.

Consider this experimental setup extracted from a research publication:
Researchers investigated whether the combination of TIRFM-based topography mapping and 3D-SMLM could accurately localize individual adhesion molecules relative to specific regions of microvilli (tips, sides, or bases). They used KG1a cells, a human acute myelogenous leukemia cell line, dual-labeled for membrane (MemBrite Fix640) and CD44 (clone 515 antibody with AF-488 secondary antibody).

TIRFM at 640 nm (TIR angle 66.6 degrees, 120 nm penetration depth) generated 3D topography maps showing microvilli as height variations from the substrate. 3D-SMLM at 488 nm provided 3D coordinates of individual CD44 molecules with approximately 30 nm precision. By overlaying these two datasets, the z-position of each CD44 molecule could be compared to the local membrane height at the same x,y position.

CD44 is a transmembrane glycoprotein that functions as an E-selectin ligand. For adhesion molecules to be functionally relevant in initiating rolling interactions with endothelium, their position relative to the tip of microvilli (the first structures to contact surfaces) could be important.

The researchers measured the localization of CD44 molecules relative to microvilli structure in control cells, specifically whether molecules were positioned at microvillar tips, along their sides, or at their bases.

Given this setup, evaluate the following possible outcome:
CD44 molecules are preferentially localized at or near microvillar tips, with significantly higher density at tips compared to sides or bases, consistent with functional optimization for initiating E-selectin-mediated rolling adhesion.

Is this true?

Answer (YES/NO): NO